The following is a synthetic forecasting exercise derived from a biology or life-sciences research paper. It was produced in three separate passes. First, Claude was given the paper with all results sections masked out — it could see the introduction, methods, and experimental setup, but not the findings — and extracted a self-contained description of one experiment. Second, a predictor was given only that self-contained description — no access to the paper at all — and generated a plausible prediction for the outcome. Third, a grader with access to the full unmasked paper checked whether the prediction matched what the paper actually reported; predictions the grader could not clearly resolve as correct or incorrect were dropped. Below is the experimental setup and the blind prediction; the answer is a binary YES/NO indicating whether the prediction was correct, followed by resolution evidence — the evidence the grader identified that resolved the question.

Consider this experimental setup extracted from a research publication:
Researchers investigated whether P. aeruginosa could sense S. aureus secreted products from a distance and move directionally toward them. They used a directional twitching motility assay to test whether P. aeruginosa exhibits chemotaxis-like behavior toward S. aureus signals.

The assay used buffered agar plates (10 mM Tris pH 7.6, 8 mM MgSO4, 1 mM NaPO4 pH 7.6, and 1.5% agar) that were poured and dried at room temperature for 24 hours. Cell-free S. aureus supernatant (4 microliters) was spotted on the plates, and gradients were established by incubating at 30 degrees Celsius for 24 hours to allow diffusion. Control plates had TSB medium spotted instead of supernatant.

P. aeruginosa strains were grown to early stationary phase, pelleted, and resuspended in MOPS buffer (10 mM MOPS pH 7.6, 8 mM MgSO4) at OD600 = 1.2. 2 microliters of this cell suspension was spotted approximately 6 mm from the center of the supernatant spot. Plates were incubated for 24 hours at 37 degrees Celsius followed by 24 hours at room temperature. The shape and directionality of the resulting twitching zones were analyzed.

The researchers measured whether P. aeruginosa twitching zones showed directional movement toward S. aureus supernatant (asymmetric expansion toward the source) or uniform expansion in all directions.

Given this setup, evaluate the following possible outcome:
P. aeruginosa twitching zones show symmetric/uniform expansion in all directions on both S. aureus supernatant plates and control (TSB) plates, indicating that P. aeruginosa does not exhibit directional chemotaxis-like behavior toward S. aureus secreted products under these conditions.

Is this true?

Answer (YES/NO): NO